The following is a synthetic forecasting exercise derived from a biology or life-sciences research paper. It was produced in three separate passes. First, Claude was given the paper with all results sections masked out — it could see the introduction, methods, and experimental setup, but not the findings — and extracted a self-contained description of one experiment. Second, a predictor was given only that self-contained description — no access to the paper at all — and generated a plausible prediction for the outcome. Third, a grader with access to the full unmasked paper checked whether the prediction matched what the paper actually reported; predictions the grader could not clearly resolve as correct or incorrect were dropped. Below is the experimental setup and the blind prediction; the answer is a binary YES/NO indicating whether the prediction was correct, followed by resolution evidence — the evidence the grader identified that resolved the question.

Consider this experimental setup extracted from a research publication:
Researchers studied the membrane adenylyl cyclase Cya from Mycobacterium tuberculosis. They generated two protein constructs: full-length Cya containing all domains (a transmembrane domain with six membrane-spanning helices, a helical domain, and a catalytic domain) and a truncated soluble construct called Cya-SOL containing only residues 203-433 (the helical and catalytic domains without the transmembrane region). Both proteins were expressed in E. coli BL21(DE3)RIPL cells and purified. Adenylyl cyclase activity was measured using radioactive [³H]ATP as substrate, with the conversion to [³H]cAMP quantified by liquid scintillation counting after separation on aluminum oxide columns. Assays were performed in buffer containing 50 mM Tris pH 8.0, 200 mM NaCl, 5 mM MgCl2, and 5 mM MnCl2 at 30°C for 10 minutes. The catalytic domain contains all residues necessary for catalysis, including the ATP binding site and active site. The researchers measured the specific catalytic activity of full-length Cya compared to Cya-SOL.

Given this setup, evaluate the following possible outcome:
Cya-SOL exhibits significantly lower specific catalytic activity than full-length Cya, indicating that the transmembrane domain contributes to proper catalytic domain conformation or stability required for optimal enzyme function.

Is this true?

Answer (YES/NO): YES